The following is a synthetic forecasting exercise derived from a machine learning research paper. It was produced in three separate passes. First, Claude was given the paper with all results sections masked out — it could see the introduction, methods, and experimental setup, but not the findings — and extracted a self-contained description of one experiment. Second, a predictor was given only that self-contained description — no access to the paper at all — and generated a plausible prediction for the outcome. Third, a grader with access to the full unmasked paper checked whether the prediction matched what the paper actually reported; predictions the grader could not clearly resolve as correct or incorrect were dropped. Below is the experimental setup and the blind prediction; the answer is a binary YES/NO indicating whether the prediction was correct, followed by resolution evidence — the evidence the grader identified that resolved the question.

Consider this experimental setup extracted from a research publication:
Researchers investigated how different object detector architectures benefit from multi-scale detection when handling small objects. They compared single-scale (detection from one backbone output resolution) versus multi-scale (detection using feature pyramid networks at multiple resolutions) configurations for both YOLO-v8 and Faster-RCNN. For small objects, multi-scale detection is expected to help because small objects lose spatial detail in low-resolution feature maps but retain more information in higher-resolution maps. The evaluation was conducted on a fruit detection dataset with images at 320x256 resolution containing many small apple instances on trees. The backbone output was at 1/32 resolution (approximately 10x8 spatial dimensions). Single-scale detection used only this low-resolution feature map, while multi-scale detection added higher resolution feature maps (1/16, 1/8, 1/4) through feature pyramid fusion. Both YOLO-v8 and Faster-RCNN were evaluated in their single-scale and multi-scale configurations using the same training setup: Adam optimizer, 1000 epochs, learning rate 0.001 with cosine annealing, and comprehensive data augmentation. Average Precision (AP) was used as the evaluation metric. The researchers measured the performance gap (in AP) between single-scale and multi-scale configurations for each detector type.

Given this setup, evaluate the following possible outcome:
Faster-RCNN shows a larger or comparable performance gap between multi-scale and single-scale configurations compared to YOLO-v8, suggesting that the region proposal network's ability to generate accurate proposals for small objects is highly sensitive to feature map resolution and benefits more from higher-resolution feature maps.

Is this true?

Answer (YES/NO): YES